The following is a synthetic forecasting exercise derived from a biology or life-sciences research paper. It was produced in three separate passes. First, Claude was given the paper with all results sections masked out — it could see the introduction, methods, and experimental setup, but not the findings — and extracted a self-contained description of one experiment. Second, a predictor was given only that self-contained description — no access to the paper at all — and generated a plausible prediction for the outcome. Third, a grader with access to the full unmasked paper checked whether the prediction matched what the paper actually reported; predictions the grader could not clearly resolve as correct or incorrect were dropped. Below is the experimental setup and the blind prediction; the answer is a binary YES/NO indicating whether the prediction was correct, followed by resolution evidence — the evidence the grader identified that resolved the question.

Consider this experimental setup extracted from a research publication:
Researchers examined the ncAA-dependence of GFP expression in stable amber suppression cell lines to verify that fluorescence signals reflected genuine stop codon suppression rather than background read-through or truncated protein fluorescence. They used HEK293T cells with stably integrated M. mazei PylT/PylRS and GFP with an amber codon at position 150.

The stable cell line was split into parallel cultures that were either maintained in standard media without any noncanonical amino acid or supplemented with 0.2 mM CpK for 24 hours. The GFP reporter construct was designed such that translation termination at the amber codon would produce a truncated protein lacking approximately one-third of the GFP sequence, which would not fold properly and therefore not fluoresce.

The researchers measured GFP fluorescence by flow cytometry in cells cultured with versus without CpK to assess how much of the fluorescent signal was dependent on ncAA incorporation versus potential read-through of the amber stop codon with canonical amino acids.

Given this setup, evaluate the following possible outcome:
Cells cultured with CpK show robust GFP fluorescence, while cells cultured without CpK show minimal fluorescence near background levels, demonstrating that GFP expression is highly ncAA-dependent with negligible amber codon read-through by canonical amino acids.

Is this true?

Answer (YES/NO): YES